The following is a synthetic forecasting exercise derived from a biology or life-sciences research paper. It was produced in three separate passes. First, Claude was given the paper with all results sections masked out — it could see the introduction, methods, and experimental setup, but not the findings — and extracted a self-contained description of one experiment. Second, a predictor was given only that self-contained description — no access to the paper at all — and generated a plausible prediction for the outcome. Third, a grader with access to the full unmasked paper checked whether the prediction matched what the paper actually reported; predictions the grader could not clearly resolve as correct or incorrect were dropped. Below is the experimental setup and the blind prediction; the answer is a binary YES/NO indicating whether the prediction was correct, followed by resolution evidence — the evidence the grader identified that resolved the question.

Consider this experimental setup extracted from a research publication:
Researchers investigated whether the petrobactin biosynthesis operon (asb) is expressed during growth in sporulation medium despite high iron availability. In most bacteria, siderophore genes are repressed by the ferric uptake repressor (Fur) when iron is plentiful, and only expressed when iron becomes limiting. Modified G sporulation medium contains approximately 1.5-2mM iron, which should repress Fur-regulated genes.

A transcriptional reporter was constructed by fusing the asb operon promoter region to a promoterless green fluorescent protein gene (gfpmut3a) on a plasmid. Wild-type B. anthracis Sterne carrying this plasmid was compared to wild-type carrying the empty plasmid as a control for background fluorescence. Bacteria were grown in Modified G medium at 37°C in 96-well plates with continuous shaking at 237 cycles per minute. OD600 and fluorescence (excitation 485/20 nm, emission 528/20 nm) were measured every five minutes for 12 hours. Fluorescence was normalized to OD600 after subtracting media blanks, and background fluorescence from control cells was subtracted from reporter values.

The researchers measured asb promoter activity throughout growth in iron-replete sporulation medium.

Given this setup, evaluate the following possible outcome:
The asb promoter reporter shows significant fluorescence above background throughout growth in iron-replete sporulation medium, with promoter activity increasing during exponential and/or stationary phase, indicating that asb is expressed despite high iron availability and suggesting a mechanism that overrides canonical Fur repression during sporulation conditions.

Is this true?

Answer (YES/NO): NO